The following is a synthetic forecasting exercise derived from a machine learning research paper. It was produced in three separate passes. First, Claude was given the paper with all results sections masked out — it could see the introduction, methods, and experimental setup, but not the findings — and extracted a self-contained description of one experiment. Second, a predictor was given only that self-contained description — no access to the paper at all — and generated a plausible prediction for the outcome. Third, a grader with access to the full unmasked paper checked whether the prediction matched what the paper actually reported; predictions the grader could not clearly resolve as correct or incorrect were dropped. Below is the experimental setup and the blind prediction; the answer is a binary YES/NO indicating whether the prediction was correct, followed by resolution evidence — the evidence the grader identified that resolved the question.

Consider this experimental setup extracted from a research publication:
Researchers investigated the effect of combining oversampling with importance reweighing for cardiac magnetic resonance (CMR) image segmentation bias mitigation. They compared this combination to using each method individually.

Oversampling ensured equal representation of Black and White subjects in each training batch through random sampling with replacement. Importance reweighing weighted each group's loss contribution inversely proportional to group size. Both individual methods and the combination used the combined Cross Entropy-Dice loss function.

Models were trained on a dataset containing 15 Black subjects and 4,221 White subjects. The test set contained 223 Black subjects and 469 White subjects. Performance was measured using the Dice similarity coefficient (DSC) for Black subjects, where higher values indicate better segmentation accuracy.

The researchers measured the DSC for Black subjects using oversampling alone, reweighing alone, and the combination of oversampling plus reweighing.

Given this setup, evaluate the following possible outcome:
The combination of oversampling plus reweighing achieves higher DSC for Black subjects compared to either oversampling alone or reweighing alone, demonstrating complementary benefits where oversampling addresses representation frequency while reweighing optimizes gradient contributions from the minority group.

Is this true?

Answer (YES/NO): NO